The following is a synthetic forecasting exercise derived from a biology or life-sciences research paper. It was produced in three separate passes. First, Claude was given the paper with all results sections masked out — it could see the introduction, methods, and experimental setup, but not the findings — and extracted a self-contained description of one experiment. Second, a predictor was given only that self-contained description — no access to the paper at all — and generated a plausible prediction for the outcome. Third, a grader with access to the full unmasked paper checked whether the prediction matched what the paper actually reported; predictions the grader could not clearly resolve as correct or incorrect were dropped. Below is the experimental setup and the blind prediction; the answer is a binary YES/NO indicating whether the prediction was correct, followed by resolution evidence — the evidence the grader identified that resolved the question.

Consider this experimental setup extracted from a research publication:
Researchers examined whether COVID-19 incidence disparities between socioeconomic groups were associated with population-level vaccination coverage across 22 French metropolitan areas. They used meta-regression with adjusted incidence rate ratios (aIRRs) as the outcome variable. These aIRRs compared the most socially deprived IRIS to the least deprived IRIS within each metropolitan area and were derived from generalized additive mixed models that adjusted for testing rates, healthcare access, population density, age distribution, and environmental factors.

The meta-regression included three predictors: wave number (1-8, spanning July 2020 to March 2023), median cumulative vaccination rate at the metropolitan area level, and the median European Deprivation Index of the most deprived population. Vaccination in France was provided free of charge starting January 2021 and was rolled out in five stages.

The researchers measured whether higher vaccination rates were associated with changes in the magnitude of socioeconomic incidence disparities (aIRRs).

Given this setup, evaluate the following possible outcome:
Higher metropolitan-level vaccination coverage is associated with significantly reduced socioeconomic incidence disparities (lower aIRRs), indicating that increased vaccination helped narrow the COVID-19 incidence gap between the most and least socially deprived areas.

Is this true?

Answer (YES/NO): YES